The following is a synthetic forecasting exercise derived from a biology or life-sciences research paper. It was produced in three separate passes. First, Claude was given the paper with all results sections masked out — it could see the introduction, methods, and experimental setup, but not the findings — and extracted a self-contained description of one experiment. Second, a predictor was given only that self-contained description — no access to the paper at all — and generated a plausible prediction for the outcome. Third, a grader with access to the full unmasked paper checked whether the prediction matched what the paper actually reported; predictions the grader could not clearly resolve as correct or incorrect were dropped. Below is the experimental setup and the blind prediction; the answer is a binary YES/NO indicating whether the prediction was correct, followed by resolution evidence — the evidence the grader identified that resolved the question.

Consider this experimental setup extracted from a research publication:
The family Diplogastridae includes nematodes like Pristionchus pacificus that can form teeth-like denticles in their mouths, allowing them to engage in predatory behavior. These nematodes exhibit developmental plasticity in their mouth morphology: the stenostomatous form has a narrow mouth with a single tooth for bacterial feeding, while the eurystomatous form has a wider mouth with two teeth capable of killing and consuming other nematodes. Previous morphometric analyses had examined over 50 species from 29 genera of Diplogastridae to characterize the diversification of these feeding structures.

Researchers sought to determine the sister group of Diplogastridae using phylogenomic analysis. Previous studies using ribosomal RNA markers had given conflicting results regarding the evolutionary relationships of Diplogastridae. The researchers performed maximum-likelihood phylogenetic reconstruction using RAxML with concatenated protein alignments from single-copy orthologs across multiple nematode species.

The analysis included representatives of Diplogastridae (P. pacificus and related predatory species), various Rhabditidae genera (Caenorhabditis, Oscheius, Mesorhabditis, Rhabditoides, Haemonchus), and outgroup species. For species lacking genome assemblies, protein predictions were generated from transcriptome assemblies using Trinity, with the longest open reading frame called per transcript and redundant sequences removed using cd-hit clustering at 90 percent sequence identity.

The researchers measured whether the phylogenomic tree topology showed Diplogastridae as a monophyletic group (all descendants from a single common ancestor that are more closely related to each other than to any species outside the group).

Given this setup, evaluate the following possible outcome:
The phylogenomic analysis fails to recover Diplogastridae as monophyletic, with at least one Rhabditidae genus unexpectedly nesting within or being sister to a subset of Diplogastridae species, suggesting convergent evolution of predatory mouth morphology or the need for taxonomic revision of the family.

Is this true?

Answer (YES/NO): NO